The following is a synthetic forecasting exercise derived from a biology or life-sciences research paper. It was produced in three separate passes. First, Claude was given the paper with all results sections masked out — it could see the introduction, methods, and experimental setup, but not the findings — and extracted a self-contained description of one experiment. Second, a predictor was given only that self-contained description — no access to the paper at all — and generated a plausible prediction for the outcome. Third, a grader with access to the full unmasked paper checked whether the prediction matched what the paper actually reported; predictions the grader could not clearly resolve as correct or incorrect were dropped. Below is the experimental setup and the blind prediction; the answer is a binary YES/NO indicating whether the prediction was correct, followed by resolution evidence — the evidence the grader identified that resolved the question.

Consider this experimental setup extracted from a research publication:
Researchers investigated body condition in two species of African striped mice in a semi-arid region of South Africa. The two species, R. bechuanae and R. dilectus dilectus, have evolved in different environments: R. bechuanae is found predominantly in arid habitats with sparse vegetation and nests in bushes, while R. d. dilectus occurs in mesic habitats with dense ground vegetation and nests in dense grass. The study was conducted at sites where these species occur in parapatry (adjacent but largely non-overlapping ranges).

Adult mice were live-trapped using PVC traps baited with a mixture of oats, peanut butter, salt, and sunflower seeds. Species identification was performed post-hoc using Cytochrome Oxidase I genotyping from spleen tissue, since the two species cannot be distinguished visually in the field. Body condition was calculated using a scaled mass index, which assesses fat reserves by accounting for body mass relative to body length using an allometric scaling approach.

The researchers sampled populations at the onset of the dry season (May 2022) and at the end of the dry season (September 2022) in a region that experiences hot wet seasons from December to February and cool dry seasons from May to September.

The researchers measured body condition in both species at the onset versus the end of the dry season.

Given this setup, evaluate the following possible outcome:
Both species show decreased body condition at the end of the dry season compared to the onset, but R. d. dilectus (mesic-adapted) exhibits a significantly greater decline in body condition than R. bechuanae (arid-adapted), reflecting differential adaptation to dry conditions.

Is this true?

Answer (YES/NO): NO